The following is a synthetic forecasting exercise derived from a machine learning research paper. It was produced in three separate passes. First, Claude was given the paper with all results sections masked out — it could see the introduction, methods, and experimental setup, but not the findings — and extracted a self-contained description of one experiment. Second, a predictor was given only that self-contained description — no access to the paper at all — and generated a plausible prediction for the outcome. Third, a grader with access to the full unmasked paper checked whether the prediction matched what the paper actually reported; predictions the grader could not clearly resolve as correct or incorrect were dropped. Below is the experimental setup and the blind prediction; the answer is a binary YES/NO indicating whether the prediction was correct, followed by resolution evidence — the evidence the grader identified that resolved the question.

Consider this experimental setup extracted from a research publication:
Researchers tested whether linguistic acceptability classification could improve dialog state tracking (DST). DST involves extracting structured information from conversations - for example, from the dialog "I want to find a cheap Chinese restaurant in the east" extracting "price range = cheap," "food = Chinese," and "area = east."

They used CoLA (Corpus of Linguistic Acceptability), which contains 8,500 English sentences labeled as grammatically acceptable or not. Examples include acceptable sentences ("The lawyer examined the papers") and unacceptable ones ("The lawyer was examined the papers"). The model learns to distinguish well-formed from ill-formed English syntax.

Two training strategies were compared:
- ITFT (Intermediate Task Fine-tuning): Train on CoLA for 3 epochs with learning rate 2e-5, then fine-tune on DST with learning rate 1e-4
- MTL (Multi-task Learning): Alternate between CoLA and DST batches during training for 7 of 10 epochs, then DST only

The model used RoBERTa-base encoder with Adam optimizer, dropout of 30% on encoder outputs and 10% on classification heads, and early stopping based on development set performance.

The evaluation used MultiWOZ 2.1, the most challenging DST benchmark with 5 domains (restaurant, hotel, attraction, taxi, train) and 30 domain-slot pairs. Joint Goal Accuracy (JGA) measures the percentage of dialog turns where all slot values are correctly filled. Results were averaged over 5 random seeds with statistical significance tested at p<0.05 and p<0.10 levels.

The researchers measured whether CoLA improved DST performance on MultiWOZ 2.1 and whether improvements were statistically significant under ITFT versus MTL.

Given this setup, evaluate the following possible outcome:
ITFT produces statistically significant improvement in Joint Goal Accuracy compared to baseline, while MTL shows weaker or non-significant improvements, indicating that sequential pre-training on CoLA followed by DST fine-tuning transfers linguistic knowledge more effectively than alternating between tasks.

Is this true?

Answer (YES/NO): NO